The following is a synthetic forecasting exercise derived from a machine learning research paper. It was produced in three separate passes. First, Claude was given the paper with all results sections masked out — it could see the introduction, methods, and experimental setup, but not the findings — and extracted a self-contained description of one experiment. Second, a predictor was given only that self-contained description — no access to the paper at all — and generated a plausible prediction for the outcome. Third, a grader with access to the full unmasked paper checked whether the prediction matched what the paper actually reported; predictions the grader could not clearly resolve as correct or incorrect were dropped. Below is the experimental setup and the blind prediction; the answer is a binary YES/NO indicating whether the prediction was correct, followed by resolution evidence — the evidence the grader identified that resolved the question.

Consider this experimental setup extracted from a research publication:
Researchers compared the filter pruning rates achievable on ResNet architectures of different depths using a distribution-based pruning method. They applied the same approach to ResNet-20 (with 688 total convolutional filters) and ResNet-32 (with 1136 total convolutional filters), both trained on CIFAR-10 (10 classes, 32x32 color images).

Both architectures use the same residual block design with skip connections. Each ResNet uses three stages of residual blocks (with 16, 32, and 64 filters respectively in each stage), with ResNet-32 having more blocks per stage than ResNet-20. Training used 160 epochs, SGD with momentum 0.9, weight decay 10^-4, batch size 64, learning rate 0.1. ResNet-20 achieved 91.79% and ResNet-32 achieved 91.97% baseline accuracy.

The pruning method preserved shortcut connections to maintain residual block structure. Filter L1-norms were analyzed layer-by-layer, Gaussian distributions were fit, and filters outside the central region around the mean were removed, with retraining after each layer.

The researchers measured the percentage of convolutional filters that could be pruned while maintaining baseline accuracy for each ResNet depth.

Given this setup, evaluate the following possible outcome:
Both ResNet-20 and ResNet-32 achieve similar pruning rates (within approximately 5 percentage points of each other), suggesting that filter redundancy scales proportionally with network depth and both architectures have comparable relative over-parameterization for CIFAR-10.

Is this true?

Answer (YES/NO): NO